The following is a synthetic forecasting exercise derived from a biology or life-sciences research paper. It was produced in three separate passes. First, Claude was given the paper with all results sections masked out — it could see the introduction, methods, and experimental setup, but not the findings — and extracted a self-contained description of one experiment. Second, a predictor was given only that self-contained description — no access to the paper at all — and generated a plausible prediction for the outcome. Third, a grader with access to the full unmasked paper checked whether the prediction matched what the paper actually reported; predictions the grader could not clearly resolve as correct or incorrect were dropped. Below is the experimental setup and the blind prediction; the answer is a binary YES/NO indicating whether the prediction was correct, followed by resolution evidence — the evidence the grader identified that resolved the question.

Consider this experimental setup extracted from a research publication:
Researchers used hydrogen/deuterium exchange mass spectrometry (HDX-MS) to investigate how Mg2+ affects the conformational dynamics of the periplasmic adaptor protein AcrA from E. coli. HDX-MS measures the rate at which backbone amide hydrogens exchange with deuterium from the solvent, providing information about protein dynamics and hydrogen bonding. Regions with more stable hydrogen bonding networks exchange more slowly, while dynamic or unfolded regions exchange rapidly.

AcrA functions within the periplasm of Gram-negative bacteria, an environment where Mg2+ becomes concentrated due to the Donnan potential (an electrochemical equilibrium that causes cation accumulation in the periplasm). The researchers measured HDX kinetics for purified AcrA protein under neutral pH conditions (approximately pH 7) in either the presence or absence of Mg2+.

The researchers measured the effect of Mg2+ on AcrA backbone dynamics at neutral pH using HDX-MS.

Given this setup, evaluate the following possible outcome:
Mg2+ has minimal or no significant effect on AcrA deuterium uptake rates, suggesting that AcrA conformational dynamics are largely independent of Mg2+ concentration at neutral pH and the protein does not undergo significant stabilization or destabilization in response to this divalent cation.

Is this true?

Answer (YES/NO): YES